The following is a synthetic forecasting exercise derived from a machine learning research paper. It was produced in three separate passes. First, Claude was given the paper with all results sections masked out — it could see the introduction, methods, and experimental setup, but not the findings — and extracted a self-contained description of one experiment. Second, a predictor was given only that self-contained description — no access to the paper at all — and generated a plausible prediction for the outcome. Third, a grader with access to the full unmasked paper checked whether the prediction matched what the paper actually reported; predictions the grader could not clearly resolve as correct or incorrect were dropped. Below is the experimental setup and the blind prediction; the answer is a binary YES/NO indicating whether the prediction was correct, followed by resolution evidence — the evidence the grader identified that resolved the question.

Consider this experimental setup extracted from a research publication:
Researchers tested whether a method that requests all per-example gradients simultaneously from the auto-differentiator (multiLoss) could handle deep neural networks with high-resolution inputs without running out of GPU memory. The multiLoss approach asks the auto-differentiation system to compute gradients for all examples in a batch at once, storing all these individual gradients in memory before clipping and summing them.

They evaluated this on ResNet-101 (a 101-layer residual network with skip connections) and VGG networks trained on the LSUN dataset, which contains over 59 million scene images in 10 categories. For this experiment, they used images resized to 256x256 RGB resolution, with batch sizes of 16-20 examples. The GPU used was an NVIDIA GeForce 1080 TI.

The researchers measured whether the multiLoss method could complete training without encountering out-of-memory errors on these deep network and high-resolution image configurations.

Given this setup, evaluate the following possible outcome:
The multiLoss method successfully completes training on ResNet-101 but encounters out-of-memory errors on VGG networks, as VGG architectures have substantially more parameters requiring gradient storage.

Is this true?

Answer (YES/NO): NO